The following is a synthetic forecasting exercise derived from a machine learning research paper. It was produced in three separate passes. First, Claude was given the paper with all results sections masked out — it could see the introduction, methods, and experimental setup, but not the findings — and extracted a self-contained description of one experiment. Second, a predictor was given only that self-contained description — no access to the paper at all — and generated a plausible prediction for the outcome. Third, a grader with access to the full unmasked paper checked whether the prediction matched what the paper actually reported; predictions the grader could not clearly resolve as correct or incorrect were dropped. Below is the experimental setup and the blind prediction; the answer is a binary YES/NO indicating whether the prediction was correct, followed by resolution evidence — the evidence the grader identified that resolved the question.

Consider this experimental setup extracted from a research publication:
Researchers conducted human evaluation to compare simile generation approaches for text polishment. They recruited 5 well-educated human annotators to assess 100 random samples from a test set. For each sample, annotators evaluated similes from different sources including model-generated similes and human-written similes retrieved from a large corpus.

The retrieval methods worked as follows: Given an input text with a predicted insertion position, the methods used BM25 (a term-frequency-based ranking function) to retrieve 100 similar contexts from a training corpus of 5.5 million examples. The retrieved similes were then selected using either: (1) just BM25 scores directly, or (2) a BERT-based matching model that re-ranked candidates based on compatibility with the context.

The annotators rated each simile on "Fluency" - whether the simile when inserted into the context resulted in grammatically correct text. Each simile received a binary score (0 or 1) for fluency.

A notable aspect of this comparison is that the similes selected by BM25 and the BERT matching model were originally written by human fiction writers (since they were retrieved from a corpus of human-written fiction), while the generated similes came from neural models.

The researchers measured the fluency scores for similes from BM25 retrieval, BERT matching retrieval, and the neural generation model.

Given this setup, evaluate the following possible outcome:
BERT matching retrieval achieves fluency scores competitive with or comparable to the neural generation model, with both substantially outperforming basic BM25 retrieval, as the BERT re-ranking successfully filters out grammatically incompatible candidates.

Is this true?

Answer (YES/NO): YES